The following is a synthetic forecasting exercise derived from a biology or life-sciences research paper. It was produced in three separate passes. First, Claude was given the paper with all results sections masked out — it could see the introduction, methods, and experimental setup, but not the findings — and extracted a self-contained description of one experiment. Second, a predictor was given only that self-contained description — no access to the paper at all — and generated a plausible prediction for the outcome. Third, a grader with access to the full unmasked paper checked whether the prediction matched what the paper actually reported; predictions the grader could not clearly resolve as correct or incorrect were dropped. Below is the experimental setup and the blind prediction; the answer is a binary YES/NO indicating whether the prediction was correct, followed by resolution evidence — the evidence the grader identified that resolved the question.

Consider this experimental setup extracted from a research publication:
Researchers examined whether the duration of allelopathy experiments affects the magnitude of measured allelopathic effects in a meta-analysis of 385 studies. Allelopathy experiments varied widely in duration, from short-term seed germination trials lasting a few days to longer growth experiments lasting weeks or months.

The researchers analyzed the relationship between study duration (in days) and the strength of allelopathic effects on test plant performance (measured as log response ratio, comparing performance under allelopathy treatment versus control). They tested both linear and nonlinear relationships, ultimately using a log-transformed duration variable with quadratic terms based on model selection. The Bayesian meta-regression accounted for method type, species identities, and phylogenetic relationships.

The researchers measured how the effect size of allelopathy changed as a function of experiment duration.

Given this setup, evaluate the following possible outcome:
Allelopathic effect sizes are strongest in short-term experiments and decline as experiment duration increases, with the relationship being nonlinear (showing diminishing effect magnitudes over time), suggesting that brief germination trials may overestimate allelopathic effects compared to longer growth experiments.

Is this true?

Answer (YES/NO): YES